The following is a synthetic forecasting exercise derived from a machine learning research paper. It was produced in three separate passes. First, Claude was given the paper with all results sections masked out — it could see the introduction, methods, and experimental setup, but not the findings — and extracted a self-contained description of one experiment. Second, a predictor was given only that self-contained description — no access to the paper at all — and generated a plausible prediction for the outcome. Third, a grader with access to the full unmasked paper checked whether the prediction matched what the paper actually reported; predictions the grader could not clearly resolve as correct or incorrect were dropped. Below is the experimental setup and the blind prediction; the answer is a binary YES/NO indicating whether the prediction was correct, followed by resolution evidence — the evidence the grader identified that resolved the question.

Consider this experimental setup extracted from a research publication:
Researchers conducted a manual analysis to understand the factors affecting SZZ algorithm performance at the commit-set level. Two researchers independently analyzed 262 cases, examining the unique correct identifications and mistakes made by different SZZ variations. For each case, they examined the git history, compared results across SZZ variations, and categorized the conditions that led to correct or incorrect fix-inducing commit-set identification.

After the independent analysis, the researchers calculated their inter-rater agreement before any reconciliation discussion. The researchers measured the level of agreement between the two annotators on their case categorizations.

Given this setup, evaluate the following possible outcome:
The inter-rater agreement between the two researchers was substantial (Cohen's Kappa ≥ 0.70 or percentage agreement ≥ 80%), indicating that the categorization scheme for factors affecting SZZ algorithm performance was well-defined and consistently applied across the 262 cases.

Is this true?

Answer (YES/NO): YES